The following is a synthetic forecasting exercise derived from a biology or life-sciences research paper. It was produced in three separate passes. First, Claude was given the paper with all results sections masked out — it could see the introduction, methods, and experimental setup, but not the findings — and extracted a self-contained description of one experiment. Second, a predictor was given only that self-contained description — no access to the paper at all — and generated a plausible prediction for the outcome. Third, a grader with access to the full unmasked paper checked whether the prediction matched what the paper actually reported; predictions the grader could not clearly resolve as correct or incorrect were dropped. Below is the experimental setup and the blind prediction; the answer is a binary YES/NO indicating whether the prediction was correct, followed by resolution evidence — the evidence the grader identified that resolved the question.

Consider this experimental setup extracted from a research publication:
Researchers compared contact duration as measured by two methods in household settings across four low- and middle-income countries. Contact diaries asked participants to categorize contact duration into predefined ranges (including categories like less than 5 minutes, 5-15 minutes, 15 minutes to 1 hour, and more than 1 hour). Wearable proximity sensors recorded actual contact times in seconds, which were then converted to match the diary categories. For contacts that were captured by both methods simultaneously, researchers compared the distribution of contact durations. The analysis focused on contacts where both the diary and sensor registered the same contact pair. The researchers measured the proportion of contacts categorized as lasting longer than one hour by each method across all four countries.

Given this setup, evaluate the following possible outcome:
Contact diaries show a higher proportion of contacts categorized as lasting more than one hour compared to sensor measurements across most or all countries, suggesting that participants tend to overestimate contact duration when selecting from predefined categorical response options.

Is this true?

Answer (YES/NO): YES